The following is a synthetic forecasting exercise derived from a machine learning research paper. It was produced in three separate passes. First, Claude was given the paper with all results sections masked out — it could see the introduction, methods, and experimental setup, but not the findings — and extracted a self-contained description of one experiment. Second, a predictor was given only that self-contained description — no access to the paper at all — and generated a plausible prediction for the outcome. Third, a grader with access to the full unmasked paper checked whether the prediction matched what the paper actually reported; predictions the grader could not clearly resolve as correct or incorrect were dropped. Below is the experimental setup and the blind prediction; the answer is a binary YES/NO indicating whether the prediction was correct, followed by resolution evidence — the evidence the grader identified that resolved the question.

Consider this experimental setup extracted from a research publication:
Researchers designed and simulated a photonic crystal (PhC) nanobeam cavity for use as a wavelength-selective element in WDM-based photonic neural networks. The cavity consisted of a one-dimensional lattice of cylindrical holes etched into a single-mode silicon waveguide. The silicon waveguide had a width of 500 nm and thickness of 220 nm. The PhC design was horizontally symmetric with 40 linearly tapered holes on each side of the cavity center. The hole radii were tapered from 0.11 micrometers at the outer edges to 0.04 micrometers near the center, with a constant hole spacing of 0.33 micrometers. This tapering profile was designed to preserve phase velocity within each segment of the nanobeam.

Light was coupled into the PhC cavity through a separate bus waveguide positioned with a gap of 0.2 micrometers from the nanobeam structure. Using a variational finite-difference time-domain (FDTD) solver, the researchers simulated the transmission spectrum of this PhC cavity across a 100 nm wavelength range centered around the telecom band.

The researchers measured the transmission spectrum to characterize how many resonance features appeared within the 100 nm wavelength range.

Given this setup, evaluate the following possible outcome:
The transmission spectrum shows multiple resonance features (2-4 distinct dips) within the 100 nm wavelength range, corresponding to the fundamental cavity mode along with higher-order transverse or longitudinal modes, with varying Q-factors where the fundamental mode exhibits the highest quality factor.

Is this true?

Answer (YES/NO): NO